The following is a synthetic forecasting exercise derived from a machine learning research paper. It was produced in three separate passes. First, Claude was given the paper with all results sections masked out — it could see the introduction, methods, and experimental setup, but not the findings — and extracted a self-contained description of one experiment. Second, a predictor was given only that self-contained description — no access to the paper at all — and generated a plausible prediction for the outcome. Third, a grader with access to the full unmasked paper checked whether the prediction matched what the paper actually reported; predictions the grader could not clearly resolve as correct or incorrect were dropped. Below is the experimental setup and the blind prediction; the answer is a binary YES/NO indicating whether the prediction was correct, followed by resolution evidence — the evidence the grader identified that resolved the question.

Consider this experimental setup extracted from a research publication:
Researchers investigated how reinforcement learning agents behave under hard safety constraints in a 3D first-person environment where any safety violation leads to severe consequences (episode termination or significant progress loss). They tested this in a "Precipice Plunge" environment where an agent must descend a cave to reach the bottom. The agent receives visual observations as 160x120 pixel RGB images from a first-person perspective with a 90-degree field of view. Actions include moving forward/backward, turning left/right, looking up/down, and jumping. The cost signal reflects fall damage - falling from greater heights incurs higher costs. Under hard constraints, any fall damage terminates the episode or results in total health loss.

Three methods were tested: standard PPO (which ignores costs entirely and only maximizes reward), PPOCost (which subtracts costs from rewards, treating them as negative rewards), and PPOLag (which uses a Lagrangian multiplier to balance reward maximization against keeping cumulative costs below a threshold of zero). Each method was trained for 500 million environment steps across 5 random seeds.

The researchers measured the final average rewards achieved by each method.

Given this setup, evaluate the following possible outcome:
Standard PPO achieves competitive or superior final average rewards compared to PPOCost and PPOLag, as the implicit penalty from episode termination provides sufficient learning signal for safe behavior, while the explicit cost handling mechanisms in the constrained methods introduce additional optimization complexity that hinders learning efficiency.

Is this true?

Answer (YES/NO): NO